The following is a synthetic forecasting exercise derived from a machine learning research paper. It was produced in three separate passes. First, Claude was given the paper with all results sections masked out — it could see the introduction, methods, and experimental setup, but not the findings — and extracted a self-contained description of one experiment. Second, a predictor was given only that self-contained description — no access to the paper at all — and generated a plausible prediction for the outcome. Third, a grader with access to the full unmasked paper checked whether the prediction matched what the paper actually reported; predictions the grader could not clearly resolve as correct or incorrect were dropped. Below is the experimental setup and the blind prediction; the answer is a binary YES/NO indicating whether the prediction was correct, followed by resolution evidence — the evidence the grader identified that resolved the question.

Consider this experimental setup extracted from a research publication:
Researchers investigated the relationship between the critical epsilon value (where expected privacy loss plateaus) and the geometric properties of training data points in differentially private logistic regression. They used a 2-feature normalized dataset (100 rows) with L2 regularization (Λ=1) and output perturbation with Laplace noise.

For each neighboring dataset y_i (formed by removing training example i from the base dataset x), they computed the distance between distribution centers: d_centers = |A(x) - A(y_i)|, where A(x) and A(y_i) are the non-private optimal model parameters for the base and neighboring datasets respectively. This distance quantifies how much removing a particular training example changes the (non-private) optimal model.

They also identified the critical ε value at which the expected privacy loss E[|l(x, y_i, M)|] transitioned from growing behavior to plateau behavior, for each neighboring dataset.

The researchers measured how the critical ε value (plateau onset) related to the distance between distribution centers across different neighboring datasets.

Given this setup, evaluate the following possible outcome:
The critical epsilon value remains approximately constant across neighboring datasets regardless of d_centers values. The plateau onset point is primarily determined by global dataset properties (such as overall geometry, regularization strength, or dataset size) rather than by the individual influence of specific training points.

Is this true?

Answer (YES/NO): NO